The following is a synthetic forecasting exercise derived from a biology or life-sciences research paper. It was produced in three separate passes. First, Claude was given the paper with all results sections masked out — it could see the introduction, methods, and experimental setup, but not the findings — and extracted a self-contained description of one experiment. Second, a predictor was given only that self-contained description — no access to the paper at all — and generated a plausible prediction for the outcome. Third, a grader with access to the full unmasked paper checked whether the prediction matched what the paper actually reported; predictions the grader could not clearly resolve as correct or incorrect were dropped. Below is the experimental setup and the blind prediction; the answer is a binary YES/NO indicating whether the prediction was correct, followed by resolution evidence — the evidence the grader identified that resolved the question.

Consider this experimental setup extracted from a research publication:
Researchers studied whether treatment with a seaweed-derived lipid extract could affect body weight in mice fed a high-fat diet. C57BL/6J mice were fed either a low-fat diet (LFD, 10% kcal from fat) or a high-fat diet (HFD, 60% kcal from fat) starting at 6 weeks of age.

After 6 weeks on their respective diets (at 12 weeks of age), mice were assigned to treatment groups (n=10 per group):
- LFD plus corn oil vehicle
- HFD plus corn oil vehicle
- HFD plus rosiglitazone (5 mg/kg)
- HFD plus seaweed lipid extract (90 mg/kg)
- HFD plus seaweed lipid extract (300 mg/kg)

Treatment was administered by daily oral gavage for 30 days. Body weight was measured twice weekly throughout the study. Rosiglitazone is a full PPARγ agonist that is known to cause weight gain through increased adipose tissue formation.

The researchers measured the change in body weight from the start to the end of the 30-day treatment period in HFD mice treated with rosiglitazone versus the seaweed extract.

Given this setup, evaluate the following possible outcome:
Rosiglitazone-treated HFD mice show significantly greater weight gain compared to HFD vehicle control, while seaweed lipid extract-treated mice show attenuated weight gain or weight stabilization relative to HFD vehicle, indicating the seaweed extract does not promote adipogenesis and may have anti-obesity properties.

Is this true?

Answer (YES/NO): NO